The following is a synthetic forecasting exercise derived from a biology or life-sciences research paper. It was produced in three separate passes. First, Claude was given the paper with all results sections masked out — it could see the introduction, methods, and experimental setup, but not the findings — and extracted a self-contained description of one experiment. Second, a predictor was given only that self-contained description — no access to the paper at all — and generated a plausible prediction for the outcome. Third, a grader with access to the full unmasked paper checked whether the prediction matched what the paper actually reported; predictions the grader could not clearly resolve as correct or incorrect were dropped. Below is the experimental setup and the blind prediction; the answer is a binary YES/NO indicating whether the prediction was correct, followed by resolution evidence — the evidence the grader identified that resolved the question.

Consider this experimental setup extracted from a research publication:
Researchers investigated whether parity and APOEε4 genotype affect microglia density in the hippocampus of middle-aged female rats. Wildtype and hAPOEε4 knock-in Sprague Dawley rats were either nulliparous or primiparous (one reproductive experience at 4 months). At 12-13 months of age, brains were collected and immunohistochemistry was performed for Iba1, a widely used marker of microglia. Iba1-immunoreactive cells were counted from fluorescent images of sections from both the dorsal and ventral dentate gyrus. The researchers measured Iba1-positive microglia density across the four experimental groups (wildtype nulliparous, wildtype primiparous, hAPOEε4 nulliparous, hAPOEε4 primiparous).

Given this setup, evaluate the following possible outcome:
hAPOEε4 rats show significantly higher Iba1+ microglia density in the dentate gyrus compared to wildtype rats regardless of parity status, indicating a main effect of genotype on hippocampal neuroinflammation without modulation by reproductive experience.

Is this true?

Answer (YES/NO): NO